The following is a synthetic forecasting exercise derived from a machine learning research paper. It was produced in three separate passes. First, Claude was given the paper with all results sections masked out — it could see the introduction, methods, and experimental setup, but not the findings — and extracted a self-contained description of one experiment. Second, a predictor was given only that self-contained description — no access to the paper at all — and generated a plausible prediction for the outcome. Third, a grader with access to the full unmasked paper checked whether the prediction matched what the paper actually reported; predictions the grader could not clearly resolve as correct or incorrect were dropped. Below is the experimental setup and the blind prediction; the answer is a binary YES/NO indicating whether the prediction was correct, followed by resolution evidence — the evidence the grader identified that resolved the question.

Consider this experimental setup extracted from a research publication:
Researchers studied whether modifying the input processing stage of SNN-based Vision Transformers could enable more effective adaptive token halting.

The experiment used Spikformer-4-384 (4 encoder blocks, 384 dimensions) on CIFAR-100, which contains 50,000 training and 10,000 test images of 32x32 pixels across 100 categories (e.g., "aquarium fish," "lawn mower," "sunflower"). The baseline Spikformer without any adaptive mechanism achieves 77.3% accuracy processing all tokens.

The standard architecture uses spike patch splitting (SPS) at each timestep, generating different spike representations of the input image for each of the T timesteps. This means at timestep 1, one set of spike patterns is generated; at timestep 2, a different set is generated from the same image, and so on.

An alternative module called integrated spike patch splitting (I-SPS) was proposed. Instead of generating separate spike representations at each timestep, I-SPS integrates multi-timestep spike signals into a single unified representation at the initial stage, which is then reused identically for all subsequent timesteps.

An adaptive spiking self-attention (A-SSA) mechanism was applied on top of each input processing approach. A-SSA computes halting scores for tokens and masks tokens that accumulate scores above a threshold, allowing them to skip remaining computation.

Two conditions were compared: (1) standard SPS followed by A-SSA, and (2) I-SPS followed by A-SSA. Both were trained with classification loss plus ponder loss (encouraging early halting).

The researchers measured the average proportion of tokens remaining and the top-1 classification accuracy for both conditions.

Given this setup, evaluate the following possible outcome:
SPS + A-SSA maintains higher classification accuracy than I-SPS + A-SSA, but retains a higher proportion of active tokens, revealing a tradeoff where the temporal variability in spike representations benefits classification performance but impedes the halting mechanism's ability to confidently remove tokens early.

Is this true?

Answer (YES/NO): NO